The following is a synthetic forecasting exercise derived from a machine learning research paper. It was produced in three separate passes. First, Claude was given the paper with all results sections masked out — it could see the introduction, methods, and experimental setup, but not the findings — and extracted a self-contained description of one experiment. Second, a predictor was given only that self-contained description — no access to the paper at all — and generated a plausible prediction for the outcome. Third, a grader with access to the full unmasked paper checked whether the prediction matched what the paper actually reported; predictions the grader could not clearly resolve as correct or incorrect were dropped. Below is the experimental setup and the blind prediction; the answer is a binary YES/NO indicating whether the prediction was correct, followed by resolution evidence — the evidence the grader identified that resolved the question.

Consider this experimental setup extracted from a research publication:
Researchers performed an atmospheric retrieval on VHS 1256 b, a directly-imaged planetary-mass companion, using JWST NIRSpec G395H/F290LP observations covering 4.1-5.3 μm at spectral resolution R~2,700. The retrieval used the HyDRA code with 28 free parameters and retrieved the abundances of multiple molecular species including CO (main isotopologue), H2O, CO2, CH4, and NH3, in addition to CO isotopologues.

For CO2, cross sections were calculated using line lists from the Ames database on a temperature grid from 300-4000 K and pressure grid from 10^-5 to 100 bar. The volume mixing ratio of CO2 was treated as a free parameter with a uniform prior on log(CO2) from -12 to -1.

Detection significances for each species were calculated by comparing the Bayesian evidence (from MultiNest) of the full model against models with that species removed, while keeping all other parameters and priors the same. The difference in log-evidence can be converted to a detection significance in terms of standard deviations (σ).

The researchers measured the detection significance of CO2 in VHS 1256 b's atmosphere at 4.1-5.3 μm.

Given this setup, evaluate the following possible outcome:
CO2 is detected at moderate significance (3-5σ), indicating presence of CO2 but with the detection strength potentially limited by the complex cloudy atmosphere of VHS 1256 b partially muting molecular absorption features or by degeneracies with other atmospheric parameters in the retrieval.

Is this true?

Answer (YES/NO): NO